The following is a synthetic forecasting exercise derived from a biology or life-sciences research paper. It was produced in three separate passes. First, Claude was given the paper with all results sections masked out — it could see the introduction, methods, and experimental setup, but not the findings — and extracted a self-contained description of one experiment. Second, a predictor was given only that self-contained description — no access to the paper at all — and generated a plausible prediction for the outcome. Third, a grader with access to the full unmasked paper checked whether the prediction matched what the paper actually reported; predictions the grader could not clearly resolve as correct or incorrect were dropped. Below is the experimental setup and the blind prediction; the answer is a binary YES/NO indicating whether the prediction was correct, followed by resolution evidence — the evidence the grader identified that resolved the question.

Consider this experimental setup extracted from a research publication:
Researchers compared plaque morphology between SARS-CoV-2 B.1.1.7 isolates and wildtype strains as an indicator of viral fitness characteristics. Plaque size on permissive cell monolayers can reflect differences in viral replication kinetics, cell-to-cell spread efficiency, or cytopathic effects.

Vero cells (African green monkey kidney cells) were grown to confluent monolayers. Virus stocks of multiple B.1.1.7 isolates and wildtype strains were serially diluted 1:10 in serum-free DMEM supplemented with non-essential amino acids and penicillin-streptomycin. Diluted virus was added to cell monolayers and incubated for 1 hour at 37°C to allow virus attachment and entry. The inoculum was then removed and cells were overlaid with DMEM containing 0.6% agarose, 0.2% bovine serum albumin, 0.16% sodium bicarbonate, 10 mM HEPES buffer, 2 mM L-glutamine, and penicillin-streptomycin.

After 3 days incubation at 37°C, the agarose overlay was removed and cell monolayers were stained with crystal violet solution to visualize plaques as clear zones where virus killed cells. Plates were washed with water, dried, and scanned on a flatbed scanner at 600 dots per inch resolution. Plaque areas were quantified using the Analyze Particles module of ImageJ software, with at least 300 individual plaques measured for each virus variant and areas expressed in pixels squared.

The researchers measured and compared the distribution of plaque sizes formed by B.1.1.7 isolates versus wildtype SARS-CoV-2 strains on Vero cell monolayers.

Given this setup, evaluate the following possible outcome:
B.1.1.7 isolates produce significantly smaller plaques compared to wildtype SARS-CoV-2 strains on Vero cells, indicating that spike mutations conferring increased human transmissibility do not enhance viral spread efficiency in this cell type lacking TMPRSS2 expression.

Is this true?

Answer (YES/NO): YES